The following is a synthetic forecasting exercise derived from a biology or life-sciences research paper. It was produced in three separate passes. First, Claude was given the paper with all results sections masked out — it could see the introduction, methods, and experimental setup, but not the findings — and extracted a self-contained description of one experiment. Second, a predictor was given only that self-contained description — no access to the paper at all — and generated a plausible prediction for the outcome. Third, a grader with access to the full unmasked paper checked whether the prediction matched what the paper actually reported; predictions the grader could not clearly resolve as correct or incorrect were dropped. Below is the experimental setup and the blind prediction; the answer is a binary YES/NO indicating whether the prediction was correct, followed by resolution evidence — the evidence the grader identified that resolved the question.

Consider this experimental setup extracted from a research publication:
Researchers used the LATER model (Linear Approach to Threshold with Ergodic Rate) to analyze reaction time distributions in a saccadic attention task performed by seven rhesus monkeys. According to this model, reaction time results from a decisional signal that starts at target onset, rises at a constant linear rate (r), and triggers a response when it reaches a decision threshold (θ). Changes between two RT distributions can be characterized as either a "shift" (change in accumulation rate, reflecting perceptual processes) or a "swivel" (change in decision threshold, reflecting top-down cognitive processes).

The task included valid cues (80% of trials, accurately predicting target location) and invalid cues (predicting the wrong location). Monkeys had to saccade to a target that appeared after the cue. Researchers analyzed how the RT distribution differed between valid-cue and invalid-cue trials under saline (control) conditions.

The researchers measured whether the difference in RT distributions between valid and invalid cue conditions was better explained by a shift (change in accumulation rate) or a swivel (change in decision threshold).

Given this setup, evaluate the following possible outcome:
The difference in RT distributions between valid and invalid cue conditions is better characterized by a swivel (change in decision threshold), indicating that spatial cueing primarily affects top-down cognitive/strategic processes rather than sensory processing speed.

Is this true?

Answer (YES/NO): YES